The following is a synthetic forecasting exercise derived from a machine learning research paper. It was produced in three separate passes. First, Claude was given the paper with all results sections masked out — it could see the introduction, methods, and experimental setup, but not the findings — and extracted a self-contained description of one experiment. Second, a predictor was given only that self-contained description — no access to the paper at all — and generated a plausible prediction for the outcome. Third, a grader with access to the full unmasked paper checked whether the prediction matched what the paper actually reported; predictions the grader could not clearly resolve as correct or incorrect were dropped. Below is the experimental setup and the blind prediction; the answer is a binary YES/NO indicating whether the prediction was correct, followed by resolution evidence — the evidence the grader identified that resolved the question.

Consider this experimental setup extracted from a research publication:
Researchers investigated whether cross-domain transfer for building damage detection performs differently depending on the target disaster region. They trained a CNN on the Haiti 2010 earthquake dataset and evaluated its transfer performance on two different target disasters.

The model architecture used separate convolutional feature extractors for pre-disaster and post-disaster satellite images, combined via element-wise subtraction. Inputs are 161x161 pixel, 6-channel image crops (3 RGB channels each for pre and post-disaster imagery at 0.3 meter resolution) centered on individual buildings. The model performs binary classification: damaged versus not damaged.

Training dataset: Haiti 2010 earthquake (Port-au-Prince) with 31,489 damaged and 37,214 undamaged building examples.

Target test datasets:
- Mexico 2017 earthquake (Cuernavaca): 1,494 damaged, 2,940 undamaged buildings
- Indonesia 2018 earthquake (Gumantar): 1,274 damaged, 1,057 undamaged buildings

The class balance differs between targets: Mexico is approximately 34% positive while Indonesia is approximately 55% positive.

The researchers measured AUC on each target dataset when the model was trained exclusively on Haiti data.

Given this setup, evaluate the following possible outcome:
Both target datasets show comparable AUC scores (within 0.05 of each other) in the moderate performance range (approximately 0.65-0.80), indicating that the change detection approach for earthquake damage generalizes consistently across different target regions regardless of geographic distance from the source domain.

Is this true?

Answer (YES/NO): NO